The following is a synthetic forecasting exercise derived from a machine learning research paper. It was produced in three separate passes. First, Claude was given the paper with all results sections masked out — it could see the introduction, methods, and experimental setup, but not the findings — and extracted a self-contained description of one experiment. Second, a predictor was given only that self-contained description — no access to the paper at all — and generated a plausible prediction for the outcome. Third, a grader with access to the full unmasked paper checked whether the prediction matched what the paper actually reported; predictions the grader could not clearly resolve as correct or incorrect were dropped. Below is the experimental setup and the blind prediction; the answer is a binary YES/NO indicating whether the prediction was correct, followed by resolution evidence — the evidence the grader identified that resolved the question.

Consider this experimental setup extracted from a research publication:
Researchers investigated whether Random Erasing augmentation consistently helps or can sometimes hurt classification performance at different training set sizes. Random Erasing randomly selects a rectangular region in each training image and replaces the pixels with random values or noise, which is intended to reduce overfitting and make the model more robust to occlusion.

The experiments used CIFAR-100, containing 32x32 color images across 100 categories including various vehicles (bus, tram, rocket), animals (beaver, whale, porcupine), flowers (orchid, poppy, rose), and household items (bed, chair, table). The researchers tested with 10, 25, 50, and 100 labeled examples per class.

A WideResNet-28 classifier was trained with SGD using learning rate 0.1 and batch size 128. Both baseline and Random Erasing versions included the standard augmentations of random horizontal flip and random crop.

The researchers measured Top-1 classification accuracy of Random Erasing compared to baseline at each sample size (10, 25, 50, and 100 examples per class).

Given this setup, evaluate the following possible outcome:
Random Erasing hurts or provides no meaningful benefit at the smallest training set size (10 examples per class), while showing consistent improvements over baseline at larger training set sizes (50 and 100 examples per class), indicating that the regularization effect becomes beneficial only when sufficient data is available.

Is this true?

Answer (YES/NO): NO